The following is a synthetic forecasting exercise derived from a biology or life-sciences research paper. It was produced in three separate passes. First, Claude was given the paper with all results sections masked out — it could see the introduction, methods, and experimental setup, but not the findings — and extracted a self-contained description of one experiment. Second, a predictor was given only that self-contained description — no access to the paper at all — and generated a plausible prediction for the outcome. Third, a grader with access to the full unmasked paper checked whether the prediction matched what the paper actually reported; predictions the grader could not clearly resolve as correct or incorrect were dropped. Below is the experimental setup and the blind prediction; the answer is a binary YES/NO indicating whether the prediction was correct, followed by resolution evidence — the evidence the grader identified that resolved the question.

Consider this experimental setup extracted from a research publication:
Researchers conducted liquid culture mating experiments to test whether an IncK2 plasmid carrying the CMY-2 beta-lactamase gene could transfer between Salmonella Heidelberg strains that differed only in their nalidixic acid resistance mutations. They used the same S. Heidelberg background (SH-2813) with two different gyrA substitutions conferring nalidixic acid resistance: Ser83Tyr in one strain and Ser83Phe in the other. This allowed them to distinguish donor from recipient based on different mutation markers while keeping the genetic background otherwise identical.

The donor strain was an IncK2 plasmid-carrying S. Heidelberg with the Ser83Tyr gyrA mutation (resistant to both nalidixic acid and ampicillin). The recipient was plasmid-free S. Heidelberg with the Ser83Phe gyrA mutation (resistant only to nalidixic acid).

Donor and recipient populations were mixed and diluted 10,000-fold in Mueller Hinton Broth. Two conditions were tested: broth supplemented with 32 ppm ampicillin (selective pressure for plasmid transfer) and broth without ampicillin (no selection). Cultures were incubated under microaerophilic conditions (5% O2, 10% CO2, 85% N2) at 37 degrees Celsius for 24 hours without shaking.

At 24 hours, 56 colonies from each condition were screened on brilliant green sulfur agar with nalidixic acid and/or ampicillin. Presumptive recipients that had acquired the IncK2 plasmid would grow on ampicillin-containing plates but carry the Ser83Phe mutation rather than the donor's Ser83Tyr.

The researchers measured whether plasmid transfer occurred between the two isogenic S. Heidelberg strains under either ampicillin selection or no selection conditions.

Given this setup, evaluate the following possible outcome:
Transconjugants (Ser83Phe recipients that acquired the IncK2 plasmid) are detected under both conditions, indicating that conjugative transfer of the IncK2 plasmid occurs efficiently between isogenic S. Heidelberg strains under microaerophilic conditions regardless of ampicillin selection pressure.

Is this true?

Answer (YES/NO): NO